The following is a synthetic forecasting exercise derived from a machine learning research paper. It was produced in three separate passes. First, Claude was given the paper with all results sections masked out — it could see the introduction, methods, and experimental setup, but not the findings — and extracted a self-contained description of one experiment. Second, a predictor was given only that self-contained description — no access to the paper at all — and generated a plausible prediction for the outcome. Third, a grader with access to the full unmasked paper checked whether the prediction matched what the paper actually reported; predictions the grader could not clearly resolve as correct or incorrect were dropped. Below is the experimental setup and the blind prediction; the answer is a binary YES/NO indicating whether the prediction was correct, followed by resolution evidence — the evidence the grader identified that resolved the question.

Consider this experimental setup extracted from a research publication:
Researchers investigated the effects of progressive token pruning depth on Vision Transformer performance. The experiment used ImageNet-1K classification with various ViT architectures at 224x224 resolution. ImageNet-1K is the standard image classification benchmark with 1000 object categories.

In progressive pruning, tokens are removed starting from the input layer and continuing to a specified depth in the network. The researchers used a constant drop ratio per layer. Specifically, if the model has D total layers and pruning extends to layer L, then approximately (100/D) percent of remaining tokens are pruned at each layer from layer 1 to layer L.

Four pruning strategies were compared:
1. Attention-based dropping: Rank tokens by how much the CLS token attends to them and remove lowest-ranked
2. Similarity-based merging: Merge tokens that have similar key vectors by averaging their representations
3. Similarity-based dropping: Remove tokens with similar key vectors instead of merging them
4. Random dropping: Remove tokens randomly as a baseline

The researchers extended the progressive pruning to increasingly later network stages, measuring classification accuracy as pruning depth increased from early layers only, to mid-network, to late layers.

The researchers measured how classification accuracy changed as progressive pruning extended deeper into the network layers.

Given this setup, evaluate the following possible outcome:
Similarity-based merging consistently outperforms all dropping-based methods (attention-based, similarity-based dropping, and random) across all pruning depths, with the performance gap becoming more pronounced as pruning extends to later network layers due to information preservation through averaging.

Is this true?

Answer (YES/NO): NO